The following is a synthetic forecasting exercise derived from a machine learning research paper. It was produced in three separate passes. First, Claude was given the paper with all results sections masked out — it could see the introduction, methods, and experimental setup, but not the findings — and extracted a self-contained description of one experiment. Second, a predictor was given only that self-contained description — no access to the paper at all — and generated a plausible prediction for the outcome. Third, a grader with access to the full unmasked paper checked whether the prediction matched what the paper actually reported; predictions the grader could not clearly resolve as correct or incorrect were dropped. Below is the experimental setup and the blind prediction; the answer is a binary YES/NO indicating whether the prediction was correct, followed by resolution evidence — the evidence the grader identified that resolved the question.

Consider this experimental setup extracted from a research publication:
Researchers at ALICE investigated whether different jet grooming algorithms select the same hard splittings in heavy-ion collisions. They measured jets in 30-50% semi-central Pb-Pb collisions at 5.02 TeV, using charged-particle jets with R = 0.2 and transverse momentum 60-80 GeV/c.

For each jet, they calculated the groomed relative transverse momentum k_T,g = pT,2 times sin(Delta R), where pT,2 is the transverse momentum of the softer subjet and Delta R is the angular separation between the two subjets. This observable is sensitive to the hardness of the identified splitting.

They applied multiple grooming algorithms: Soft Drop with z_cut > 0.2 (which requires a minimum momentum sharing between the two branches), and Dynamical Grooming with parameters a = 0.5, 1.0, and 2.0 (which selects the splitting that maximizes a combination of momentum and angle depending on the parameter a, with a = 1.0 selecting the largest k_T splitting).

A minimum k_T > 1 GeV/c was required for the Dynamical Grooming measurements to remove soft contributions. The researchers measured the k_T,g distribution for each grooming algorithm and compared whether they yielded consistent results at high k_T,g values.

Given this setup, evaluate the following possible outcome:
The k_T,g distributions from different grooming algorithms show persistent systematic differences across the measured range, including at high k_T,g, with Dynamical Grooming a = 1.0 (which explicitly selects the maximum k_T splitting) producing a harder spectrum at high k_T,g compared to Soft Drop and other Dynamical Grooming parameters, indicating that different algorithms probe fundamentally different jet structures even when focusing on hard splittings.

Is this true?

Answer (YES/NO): NO